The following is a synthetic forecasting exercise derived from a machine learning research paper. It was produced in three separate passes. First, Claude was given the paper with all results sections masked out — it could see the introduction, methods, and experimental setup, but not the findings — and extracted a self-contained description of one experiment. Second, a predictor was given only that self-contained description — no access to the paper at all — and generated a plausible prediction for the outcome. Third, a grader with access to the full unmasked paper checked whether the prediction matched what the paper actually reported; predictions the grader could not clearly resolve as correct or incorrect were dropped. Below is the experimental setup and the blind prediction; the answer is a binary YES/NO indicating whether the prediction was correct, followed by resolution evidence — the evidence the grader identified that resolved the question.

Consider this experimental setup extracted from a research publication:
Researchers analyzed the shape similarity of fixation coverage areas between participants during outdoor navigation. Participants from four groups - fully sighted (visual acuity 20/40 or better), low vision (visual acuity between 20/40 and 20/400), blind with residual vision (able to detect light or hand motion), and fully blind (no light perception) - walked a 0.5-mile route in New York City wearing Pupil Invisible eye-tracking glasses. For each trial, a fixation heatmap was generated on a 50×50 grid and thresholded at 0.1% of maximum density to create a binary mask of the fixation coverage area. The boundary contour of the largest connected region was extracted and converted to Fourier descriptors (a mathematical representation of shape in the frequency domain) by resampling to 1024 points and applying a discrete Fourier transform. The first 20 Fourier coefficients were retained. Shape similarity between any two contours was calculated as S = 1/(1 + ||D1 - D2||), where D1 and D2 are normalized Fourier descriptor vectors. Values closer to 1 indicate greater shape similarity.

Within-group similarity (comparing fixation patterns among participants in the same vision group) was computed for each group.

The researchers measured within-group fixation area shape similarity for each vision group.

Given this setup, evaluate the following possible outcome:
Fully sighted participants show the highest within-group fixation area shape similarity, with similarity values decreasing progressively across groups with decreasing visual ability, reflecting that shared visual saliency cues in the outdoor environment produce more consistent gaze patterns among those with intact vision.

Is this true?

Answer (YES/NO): YES